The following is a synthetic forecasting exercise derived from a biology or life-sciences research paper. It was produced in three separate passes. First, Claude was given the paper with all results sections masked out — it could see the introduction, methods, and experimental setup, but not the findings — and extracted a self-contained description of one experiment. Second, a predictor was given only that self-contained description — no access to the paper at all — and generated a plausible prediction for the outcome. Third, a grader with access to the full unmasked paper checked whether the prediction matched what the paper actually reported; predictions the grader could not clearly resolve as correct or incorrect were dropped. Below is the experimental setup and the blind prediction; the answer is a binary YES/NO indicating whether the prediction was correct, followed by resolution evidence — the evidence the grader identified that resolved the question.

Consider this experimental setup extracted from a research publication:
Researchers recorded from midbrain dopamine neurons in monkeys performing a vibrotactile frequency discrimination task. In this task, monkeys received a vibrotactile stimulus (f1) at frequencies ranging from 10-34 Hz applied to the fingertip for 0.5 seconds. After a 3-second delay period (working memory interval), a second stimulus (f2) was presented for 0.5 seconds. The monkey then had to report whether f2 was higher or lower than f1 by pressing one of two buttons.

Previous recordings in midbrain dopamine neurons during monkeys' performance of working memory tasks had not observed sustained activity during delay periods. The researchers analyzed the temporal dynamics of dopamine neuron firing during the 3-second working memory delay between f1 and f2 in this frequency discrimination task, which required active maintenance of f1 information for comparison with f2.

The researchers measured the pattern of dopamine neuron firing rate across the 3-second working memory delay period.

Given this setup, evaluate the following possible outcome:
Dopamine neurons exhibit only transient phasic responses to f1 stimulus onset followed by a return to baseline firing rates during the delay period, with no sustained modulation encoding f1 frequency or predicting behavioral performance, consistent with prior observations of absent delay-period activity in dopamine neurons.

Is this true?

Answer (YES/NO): NO